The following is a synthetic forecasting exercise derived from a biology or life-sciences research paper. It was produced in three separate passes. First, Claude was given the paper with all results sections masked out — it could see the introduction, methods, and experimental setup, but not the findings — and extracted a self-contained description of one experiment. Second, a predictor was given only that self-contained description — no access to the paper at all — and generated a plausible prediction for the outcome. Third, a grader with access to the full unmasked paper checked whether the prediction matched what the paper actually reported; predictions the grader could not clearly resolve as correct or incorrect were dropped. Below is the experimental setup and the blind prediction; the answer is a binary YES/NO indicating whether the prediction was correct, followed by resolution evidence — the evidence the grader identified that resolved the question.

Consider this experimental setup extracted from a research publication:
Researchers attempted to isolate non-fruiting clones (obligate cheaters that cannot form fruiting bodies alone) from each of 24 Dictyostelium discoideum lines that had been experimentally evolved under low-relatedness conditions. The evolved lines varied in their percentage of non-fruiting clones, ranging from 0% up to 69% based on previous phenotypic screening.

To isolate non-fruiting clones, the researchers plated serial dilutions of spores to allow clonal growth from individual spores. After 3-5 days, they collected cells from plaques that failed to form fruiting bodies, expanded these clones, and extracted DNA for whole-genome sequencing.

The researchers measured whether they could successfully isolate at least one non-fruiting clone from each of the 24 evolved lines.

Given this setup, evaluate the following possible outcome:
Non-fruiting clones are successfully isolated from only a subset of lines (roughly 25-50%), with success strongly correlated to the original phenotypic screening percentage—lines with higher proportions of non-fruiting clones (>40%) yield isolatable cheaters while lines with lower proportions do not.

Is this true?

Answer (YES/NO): NO